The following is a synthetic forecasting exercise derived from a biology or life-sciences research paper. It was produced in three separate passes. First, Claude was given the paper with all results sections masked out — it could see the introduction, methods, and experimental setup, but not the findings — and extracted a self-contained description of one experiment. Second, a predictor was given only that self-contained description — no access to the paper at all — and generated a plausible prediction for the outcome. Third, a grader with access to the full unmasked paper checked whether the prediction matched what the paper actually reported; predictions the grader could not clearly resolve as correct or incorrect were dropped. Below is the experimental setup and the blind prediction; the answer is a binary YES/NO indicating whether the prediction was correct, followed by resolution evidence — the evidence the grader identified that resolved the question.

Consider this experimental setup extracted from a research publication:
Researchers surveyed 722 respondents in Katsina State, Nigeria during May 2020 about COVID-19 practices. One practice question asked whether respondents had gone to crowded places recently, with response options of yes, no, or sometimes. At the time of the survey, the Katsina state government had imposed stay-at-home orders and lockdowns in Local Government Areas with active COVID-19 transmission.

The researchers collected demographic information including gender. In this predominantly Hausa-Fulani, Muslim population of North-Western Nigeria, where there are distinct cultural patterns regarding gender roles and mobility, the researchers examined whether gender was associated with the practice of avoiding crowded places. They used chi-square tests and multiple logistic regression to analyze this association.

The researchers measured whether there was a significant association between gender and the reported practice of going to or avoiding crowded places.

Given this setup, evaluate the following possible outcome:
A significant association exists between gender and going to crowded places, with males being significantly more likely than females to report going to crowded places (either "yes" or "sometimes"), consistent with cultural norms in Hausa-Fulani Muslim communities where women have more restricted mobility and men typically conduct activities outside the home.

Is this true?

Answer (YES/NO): YES